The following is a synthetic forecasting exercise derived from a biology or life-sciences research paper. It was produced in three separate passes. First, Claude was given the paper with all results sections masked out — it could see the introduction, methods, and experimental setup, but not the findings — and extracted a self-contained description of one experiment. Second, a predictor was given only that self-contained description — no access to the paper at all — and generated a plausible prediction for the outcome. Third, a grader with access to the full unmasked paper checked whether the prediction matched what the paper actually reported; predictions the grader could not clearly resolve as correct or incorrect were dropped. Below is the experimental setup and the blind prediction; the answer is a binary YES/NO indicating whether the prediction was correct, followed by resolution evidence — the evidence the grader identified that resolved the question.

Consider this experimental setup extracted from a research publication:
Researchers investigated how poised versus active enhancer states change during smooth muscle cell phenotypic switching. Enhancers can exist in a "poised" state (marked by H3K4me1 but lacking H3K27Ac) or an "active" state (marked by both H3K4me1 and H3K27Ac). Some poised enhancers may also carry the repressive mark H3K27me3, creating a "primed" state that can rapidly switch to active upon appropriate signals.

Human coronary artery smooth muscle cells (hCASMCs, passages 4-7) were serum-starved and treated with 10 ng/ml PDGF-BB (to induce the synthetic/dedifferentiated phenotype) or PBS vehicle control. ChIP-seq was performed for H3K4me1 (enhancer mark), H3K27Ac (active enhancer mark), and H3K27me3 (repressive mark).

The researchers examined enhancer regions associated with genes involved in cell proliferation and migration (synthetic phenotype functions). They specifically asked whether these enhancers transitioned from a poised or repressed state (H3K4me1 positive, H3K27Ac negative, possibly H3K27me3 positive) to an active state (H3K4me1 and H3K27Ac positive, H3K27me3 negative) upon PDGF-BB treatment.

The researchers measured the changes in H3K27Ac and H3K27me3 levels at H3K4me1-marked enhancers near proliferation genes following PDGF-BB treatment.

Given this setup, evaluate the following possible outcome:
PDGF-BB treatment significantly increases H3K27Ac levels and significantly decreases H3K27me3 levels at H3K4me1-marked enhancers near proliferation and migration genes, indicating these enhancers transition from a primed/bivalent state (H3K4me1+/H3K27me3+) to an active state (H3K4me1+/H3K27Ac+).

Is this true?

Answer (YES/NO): NO